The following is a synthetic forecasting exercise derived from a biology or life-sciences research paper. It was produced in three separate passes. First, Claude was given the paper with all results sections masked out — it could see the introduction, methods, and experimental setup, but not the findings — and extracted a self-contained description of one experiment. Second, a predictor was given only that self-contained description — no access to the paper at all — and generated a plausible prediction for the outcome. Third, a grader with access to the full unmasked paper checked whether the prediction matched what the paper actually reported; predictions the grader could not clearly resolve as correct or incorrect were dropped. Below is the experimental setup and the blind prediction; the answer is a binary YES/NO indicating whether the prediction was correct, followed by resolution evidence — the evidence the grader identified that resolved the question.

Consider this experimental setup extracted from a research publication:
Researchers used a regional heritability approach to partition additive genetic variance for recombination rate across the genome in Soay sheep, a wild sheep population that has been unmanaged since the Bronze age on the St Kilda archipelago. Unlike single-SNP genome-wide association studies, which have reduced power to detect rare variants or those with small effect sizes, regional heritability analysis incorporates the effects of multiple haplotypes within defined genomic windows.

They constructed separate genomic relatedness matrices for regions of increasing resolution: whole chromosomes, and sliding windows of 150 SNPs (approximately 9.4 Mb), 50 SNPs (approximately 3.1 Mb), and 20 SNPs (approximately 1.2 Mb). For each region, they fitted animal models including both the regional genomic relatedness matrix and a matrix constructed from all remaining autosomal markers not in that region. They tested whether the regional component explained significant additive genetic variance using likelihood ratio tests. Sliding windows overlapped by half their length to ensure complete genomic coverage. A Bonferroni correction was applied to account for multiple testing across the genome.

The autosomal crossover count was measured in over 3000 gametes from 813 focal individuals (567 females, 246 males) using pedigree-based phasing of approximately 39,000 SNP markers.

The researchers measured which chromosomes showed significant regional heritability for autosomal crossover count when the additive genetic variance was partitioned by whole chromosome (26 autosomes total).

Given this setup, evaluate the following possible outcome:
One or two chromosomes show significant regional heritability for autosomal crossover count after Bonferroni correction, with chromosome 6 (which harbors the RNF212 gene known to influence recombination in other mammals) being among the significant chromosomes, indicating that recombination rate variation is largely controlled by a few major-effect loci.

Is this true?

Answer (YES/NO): NO